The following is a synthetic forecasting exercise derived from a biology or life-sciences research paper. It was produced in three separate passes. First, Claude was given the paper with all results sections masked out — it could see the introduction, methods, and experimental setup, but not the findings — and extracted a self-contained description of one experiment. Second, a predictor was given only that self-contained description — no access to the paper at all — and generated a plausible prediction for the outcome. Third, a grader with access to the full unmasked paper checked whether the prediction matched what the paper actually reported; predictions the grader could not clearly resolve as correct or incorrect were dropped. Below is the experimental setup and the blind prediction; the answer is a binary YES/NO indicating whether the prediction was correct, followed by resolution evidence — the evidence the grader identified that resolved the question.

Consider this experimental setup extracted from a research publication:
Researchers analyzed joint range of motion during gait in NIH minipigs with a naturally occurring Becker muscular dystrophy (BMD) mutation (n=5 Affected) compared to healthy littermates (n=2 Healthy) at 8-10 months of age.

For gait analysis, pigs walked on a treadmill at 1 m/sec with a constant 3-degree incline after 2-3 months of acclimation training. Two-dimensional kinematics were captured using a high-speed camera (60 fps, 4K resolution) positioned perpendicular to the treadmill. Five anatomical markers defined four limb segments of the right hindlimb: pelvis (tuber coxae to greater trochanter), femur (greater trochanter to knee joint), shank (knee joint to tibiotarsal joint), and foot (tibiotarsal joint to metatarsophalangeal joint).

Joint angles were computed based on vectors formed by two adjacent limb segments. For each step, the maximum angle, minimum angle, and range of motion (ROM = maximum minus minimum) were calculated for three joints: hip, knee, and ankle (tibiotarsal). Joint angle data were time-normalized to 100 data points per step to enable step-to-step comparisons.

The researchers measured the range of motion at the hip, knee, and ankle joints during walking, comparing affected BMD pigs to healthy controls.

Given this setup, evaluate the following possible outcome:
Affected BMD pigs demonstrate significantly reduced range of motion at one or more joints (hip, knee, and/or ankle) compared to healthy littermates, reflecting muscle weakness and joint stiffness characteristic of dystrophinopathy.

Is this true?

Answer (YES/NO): NO